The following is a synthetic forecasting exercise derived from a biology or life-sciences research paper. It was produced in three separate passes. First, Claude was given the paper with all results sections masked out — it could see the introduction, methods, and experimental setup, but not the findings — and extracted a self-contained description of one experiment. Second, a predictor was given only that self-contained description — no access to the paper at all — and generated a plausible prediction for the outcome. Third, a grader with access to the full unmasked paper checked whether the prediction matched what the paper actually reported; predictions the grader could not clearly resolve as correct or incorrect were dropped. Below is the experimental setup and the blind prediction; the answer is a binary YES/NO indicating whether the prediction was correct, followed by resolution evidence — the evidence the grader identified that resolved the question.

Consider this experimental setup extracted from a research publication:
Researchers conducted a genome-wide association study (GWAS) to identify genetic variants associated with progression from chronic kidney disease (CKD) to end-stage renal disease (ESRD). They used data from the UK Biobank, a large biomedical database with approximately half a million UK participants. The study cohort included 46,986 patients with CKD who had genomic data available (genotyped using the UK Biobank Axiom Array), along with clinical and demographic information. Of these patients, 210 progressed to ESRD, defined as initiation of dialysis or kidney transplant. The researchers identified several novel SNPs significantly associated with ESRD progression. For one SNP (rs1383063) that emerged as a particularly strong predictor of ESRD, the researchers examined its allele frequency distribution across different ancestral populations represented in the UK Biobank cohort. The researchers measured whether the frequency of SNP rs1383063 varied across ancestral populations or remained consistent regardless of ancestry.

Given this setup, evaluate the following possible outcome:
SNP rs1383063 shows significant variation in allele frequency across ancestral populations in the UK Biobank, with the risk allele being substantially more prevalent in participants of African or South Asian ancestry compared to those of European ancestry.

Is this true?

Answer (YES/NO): NO